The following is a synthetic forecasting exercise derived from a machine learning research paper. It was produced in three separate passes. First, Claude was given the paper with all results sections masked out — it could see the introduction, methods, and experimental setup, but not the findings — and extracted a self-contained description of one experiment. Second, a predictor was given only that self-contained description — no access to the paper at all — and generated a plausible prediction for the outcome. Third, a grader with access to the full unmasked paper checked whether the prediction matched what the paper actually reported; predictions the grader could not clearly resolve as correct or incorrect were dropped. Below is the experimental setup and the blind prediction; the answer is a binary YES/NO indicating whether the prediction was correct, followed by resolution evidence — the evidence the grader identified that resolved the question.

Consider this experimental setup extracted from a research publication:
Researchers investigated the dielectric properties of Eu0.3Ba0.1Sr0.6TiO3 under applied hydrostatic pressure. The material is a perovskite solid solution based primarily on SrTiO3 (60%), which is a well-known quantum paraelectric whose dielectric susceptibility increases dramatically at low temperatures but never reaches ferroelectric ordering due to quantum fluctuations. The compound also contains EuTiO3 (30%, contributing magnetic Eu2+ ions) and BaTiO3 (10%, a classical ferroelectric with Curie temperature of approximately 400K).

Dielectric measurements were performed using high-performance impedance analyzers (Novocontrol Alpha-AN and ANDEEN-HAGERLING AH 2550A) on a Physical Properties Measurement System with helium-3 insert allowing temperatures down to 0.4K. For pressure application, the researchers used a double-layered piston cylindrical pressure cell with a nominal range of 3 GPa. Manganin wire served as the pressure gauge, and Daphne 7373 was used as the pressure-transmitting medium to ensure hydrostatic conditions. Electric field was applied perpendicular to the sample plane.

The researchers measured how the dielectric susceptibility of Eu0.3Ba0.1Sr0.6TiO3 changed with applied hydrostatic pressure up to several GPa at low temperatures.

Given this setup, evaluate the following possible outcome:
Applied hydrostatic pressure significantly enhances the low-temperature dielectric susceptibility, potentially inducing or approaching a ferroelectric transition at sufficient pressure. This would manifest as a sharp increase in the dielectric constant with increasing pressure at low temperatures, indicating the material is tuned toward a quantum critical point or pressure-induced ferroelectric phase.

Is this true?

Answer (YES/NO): NO